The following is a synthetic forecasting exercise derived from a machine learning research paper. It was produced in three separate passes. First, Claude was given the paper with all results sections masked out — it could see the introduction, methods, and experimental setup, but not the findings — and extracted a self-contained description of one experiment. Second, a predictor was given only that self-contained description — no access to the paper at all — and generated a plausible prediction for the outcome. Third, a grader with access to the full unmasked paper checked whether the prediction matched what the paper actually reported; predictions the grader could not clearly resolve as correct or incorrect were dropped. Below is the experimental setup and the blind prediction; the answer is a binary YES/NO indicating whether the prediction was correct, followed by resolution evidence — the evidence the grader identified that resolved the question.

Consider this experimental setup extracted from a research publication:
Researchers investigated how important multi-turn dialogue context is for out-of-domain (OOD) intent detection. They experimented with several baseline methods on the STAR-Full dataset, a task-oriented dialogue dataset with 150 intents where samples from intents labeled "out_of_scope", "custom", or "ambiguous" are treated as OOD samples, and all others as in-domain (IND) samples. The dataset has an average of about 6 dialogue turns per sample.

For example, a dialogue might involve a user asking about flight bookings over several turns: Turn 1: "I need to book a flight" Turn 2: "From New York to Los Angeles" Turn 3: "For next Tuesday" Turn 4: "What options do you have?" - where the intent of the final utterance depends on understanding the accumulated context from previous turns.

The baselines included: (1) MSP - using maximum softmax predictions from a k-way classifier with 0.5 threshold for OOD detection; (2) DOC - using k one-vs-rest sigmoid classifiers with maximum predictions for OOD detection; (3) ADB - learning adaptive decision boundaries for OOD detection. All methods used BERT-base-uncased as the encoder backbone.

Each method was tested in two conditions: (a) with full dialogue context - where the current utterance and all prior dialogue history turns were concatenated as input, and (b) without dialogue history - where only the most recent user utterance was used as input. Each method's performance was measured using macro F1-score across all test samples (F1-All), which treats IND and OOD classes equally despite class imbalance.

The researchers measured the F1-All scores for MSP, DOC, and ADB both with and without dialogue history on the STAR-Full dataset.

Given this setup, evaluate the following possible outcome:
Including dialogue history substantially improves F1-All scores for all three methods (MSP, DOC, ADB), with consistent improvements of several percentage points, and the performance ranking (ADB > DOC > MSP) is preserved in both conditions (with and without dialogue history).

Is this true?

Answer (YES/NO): NO